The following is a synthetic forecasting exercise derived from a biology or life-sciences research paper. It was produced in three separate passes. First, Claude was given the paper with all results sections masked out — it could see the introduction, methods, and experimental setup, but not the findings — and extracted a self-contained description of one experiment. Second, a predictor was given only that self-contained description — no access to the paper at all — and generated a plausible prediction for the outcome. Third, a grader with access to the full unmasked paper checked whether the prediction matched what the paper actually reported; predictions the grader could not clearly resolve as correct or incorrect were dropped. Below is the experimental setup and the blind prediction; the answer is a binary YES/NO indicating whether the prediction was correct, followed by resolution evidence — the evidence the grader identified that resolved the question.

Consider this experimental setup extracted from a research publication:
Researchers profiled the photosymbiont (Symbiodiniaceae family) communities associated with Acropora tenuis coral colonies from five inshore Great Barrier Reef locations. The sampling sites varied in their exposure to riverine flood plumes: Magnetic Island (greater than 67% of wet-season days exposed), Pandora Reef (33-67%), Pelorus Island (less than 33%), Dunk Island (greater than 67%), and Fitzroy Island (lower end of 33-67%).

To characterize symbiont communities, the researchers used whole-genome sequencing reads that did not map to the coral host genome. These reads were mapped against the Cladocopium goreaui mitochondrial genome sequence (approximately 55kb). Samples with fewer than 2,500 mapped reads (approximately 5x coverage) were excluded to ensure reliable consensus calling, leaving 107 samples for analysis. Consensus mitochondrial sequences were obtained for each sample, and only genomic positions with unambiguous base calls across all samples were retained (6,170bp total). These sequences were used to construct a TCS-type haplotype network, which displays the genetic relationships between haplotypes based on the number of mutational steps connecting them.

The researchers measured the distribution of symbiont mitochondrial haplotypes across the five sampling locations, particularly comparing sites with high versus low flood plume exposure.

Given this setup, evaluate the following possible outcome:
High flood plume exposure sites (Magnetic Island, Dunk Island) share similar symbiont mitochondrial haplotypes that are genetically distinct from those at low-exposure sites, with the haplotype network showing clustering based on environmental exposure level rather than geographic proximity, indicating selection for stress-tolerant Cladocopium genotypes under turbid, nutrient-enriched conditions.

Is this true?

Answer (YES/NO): NO